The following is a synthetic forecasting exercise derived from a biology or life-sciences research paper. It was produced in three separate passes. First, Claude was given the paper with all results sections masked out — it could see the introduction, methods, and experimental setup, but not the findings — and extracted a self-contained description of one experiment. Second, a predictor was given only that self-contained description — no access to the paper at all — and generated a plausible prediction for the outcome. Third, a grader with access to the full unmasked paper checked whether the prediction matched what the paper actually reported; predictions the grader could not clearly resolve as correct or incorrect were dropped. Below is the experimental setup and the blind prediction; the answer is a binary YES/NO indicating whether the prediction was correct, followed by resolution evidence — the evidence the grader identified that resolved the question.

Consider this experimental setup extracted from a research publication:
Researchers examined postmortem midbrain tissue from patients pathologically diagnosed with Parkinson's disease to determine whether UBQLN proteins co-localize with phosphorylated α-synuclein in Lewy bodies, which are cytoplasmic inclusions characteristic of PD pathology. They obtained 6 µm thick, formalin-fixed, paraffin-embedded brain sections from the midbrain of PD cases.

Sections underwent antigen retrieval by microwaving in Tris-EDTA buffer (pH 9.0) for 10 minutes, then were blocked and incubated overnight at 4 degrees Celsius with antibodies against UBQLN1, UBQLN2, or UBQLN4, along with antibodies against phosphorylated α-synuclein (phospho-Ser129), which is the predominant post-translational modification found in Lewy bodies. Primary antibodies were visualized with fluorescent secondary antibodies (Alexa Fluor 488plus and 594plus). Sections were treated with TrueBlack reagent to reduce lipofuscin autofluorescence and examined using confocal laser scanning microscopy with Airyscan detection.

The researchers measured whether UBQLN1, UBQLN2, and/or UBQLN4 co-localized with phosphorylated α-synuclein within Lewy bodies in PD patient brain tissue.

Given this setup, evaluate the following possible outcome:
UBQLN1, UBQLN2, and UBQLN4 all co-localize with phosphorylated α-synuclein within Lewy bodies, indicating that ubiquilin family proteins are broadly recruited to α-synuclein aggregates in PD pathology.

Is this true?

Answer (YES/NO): NO